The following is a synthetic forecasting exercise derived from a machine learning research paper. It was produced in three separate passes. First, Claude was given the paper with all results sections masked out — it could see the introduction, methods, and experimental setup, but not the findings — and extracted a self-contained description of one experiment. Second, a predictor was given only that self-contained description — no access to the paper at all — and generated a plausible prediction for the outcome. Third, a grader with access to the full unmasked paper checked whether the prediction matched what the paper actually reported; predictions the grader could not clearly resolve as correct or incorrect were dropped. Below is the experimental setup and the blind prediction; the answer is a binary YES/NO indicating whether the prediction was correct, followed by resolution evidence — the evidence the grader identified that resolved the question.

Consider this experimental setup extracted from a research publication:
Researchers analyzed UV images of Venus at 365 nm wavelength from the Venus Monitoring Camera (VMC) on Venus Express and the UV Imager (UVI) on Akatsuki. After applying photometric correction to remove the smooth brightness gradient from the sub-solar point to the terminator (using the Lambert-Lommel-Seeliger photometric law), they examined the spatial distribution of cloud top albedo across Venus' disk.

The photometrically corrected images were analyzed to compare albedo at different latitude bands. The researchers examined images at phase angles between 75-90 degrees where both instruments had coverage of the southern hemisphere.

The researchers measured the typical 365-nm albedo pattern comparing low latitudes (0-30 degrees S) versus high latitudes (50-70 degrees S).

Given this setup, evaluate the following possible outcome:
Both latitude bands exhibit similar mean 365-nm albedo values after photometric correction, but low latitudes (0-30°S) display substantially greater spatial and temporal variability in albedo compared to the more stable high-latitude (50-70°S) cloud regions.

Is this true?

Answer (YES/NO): NO